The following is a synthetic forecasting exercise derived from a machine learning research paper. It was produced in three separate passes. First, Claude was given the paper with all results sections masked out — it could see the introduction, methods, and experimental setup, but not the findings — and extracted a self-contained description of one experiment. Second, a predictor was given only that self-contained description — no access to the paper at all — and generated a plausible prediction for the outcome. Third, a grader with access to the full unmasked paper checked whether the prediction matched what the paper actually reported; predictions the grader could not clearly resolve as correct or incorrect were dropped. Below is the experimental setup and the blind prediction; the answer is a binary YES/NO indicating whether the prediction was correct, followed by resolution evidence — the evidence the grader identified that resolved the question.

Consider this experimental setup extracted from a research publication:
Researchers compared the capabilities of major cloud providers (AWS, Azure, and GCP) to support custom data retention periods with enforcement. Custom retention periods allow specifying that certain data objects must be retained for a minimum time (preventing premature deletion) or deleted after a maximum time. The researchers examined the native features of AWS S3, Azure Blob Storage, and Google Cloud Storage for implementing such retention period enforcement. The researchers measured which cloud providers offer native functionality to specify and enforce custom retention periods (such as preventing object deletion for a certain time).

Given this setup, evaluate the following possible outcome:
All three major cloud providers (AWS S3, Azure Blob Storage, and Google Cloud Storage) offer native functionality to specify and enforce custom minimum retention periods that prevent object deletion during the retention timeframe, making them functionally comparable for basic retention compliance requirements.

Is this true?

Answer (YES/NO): NO